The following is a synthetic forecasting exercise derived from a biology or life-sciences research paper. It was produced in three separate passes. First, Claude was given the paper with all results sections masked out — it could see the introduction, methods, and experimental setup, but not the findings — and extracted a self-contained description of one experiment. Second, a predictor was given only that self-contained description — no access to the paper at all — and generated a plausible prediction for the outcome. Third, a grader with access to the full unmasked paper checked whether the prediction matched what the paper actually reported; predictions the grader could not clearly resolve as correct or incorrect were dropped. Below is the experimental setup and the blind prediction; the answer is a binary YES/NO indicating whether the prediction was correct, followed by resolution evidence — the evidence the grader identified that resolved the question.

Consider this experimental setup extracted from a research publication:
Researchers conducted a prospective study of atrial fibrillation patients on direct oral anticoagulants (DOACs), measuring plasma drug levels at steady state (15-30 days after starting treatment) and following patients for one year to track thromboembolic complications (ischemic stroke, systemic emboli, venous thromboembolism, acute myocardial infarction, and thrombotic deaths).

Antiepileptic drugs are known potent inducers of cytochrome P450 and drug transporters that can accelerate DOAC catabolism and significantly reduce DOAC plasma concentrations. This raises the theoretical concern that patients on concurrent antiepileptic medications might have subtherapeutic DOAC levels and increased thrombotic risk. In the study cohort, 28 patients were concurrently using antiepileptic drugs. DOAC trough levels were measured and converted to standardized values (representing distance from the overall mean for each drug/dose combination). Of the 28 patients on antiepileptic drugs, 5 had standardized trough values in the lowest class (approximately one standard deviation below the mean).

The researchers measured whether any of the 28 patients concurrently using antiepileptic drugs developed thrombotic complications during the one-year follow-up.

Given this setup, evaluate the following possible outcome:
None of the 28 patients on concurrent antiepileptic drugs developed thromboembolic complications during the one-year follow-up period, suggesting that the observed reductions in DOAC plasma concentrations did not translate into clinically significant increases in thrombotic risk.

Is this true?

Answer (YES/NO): YES